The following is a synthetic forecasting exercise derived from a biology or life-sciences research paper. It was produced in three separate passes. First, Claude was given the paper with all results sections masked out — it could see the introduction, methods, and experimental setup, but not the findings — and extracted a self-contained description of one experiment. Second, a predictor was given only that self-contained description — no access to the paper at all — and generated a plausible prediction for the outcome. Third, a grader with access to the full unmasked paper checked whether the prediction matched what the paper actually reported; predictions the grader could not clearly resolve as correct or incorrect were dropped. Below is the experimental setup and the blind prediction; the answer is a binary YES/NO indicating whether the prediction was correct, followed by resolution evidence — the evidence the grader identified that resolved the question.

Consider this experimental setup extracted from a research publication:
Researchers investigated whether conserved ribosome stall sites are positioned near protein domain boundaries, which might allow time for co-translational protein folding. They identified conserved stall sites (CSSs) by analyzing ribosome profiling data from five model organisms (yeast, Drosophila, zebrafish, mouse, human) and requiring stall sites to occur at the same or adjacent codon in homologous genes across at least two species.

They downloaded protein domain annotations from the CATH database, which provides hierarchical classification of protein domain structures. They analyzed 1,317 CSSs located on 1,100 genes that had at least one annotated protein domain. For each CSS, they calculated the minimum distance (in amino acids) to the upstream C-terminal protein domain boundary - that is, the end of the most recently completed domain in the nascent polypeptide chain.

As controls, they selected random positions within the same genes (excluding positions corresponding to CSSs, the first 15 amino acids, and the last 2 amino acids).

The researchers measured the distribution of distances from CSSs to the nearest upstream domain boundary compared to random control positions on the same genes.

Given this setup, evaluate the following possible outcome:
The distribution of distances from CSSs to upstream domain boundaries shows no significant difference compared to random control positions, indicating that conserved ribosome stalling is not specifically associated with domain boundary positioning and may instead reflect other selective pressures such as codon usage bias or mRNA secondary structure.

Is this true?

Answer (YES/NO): YES